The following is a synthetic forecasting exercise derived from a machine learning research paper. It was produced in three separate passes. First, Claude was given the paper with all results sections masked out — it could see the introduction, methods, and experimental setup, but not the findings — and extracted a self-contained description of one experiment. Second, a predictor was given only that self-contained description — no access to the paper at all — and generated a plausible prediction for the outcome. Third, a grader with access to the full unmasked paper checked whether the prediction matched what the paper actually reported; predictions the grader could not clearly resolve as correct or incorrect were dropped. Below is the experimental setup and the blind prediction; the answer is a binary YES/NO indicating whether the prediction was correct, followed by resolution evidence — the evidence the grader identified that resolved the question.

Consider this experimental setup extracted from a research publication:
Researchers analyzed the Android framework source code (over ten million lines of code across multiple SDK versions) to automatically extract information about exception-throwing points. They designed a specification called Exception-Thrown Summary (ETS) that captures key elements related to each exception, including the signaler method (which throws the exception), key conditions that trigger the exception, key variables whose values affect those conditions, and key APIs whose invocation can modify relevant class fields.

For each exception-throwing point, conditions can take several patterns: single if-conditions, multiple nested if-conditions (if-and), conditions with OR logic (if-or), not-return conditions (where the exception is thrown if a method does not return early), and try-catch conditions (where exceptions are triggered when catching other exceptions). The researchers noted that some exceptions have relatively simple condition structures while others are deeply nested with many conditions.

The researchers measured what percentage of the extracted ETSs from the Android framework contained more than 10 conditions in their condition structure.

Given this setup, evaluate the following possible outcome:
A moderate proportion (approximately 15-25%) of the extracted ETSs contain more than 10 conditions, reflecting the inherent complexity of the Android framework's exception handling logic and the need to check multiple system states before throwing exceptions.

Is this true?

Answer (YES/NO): NO